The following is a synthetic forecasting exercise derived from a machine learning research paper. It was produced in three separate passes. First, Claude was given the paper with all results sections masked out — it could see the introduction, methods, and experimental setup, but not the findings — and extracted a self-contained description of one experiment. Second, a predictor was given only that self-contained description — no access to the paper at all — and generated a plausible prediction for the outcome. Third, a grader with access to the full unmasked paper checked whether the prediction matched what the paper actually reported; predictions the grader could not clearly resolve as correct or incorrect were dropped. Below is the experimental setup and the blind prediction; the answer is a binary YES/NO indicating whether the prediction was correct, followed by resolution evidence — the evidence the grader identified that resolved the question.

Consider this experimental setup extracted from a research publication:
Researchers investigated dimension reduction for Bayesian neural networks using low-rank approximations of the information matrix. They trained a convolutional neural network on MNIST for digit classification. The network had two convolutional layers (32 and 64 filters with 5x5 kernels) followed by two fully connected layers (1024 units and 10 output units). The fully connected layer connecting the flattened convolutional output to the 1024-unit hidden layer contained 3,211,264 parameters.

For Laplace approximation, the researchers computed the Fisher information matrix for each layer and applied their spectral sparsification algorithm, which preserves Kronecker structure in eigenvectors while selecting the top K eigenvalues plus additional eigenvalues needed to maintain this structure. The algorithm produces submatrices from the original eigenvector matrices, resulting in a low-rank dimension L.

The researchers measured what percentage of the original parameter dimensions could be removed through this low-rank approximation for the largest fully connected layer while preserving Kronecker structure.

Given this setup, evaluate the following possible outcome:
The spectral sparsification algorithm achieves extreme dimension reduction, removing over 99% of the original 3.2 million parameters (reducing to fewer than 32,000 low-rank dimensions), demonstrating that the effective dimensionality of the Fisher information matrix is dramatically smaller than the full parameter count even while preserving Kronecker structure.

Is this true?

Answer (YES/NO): YES